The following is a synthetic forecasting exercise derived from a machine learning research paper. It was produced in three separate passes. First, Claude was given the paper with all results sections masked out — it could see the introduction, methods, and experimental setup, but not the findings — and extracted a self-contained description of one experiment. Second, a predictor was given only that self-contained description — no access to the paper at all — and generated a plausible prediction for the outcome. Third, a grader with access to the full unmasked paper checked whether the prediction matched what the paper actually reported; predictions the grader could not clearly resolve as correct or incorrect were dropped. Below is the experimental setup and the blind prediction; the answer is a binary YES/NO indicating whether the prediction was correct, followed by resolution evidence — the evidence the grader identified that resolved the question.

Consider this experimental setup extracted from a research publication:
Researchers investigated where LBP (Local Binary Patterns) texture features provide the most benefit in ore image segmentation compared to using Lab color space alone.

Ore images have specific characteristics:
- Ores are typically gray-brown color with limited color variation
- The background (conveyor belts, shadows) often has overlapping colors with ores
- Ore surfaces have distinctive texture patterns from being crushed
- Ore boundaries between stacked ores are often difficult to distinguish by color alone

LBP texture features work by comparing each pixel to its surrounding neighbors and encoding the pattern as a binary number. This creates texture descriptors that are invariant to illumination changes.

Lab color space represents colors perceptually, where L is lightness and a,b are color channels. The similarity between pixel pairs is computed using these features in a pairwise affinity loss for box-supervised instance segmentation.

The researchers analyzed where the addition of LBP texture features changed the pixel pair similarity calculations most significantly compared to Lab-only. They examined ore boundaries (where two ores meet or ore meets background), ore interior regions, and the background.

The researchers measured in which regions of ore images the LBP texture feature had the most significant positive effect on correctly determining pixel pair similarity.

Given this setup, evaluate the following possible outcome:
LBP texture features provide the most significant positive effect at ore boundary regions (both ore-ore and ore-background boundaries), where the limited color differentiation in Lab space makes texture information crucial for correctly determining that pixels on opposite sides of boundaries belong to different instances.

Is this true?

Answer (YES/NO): YES